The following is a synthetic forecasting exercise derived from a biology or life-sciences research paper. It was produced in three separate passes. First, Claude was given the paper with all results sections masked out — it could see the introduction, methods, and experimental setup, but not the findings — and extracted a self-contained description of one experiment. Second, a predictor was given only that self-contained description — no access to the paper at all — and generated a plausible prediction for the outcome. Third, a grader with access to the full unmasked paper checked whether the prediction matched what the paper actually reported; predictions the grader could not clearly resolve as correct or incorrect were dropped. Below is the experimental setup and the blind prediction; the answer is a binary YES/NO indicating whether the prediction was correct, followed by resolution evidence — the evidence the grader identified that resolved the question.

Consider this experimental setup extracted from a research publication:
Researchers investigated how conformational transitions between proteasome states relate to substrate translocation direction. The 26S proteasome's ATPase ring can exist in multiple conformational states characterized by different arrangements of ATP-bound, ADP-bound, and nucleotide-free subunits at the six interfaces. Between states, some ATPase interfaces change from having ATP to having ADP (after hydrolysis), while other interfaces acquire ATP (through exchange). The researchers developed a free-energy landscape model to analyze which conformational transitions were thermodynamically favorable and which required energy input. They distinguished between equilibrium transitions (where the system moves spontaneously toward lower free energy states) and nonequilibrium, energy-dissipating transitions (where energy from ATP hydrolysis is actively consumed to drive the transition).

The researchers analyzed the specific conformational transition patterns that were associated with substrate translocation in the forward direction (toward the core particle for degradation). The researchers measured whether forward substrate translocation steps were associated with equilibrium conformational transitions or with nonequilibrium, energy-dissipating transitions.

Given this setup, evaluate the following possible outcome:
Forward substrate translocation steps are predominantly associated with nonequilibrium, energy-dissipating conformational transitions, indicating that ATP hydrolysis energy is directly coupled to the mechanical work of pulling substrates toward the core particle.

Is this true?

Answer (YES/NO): YES